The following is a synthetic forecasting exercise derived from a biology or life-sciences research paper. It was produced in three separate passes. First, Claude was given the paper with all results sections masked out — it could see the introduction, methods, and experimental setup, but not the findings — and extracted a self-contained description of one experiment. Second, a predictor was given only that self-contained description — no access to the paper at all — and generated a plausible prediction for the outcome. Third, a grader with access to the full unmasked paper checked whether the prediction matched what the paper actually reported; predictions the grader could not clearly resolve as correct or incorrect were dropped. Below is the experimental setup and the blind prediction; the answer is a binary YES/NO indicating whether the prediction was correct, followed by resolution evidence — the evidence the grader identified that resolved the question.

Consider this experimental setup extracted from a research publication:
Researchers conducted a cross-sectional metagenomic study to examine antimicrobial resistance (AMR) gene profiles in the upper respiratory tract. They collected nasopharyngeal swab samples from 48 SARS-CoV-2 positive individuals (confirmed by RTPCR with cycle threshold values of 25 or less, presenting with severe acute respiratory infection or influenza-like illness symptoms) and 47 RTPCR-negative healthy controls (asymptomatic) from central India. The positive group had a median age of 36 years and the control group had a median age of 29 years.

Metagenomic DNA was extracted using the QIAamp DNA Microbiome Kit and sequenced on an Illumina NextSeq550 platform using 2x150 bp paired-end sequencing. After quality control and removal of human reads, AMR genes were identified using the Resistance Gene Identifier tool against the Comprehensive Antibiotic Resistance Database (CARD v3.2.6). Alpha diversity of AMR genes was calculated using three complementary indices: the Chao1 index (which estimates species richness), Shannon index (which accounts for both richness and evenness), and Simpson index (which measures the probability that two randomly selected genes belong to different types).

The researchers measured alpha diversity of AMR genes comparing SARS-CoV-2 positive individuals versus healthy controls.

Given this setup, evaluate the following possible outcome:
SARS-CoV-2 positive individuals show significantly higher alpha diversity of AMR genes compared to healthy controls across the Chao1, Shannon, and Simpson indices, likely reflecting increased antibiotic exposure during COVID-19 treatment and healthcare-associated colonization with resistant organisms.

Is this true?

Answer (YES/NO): NO